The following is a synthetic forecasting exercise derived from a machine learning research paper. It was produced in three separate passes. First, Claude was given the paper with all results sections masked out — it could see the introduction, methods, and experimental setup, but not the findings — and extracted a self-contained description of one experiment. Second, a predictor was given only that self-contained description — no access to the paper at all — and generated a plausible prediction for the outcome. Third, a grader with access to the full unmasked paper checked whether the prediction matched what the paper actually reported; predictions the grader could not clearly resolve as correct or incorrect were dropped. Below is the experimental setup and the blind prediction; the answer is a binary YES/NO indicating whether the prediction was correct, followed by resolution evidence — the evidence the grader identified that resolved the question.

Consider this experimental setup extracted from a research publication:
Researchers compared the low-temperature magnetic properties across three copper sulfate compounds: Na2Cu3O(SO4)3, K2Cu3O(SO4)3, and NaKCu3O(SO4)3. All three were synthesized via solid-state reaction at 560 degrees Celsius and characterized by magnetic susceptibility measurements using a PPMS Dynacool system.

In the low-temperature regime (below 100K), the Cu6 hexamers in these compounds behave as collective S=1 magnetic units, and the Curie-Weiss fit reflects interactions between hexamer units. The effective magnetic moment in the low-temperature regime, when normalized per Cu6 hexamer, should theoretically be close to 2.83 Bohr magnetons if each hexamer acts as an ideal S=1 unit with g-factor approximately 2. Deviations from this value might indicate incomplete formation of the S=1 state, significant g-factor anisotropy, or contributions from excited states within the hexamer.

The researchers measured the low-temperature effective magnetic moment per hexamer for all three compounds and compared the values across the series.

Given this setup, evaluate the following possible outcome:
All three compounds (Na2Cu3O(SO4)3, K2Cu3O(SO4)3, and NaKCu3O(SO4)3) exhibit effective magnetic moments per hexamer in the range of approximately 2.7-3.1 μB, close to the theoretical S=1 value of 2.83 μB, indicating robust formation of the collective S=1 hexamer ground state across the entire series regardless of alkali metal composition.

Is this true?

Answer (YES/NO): YES